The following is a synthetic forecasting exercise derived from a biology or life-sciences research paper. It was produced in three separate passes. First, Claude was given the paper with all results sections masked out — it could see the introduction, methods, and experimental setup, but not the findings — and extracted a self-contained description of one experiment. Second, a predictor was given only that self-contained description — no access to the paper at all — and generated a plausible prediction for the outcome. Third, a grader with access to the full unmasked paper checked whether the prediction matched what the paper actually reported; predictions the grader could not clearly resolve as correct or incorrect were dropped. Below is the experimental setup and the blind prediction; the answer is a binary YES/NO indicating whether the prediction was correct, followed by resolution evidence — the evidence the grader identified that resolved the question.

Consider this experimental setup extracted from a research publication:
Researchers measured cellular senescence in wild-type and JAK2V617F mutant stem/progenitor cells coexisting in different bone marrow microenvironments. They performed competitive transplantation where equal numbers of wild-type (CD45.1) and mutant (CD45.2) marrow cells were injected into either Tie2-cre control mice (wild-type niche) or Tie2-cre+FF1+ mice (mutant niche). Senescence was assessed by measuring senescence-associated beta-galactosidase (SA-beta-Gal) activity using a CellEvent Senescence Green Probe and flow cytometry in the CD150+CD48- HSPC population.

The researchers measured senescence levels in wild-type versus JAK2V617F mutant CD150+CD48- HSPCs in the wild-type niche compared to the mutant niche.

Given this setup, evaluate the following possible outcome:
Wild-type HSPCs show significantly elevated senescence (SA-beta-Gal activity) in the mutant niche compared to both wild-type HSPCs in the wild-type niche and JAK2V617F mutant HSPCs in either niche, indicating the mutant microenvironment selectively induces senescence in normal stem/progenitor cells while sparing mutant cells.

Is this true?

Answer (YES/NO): NO